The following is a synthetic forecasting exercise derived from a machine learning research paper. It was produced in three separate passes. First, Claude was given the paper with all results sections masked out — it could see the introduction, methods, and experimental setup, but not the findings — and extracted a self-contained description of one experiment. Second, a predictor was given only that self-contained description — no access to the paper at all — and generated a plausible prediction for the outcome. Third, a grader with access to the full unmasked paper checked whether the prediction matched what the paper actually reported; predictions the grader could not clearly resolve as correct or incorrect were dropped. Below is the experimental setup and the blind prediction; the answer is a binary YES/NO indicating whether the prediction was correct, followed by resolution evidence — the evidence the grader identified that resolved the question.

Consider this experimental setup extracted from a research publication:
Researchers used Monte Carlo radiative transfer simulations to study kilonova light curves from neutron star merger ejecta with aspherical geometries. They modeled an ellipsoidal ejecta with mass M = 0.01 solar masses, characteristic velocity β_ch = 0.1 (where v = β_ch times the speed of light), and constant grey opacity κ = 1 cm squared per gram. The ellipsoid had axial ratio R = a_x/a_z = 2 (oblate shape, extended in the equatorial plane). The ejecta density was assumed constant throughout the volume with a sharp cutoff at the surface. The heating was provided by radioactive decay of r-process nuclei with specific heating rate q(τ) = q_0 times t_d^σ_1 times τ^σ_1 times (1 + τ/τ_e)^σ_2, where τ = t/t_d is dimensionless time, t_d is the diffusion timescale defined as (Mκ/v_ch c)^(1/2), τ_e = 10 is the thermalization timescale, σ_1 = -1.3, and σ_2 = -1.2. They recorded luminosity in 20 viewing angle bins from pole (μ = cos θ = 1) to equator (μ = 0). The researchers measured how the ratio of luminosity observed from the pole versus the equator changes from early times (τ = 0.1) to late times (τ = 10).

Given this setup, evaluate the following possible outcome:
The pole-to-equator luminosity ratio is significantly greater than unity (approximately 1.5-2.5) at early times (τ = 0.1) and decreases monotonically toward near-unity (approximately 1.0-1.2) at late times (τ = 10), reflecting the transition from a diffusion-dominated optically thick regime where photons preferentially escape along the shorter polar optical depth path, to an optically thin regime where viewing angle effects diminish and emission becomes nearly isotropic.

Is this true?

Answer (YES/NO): NO